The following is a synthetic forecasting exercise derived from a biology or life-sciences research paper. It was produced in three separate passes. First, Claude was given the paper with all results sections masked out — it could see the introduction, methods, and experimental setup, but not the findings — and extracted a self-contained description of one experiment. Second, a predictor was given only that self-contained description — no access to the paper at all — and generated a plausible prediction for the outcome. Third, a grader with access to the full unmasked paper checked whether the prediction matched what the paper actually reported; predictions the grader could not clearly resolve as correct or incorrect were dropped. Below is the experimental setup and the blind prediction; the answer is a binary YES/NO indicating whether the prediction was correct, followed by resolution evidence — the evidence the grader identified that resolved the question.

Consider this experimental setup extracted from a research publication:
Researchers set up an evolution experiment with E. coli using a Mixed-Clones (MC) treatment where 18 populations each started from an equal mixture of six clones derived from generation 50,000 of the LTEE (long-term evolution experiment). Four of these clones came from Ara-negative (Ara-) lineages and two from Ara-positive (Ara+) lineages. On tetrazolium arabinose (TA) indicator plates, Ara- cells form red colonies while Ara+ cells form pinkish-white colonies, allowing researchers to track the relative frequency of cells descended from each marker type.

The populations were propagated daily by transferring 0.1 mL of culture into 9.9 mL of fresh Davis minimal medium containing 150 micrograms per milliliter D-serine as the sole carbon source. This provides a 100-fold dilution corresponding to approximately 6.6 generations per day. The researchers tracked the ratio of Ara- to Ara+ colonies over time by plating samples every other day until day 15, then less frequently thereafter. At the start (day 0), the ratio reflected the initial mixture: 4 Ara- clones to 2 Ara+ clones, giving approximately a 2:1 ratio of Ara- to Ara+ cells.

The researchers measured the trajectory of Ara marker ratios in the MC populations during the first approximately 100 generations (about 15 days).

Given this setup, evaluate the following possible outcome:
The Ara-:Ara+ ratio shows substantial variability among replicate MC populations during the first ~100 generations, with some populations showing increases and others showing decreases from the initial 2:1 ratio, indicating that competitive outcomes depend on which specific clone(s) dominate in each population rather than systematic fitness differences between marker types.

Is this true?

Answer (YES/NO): NO